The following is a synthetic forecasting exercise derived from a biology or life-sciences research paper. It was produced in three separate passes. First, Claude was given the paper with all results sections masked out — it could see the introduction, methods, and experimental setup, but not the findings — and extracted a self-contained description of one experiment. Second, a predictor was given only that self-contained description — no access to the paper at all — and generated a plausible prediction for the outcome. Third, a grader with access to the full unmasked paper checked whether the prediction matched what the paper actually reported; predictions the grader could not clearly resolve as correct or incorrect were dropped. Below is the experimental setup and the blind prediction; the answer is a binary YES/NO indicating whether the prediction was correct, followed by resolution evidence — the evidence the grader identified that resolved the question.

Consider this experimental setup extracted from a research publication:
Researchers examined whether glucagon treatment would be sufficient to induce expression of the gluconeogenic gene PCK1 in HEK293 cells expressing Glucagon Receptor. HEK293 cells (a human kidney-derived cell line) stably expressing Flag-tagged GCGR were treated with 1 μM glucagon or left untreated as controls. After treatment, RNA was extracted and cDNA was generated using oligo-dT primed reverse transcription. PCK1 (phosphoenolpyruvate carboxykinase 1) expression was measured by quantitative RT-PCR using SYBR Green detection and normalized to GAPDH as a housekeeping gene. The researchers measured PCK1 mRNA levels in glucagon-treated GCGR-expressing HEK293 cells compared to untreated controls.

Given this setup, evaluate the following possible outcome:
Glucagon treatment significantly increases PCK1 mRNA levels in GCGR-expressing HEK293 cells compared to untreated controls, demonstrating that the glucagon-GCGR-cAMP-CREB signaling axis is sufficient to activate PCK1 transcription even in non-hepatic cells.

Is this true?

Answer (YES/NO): YES